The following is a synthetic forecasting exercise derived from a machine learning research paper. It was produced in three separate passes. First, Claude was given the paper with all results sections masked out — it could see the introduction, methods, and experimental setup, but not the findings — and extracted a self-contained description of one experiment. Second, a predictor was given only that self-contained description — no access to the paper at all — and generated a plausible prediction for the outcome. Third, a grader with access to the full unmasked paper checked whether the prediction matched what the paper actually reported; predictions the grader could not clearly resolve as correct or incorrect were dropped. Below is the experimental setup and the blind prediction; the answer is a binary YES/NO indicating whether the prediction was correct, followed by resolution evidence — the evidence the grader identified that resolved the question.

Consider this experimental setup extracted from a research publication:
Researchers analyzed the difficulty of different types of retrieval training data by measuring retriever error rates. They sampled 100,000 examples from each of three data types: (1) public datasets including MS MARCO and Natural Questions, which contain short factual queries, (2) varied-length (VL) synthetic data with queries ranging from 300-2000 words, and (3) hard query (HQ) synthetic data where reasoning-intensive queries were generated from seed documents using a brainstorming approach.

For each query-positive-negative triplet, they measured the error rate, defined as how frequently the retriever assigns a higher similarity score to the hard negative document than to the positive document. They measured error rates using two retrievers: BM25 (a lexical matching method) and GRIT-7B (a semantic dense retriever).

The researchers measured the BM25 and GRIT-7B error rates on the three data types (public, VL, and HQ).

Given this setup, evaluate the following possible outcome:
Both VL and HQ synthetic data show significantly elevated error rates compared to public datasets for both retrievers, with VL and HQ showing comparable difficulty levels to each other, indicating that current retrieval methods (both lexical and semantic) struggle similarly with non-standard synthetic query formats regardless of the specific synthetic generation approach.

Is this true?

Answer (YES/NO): NO